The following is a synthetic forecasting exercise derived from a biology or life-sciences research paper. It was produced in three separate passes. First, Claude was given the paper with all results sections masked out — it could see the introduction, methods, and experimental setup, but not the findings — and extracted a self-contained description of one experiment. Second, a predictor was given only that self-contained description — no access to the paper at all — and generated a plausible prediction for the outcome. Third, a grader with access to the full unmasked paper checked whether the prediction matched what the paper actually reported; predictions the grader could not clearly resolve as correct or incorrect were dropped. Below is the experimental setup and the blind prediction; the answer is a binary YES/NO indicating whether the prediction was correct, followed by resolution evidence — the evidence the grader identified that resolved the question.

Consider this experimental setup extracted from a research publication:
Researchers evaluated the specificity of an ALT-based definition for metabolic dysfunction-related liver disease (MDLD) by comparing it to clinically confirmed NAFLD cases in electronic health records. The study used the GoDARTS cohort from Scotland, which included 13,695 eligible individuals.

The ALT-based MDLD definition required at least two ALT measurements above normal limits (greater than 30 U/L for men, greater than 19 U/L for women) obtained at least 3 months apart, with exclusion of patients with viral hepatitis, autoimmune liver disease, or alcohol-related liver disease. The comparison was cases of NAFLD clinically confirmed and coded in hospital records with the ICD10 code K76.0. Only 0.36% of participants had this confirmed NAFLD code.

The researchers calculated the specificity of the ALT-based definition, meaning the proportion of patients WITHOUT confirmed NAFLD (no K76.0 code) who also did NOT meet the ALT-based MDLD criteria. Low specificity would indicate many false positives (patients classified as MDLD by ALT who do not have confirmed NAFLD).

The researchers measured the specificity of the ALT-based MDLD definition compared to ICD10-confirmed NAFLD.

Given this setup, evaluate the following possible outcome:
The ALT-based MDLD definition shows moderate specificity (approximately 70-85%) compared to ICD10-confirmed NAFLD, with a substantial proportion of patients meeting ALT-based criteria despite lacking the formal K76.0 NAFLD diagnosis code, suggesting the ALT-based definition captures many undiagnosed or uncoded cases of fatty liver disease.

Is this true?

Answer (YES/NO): NO